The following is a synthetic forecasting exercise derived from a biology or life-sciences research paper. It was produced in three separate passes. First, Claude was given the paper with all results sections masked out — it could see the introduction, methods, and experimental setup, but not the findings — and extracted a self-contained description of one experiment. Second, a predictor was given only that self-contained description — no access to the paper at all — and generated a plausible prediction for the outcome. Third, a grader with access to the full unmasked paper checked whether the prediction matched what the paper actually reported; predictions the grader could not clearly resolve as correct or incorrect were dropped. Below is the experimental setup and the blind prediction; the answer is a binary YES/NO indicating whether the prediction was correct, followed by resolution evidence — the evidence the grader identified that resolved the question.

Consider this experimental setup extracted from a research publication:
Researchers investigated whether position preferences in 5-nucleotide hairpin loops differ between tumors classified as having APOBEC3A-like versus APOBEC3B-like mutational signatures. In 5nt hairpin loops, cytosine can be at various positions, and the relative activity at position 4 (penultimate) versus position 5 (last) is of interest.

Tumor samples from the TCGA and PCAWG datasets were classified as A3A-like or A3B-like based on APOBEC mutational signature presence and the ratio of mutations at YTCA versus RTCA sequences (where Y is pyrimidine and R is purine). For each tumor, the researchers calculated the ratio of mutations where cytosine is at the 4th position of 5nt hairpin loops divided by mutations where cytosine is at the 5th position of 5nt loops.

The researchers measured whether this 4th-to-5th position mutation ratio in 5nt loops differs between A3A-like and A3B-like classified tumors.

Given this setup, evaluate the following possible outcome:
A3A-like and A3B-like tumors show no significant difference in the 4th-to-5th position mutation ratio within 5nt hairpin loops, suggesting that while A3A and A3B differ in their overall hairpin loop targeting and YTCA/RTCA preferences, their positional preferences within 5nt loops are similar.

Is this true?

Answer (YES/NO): NO